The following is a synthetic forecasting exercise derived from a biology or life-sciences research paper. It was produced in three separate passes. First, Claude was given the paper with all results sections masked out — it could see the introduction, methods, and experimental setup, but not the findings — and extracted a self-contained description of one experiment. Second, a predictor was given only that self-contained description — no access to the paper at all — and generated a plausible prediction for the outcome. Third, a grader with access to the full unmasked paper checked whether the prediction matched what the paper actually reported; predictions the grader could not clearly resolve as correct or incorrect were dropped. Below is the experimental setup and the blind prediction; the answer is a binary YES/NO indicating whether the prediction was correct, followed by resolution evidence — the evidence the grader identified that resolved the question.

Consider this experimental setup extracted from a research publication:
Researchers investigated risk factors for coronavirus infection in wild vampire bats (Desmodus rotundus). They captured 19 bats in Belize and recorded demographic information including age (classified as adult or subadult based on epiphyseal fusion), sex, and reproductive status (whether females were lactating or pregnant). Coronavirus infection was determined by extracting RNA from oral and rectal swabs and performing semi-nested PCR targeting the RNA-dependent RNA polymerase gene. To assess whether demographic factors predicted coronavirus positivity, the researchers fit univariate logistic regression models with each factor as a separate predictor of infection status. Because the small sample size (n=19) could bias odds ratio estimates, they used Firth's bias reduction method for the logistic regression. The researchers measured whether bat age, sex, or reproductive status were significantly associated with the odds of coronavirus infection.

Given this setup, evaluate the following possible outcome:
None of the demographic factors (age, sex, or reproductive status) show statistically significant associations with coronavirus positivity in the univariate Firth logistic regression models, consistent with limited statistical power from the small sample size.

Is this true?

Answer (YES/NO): YES